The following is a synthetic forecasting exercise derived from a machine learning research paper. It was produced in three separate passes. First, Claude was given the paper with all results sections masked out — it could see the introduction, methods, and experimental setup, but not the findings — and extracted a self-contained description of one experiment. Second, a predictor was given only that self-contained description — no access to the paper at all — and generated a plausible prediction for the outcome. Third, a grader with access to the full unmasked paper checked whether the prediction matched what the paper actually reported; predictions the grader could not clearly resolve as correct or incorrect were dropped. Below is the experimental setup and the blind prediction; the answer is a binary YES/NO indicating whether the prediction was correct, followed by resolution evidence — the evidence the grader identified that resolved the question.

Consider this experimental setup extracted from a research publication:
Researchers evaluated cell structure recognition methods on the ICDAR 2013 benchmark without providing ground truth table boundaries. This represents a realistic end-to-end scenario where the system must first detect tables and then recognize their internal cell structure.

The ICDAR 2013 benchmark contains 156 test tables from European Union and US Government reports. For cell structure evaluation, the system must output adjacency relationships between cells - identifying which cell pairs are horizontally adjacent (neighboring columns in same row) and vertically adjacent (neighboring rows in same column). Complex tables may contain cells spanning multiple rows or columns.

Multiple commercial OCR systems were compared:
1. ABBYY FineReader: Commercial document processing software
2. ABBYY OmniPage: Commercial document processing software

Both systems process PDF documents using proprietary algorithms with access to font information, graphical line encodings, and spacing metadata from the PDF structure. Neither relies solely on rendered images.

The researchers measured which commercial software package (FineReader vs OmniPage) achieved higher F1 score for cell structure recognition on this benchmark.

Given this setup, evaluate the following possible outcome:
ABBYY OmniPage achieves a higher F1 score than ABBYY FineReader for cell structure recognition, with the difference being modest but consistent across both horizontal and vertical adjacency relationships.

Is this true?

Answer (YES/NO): NO